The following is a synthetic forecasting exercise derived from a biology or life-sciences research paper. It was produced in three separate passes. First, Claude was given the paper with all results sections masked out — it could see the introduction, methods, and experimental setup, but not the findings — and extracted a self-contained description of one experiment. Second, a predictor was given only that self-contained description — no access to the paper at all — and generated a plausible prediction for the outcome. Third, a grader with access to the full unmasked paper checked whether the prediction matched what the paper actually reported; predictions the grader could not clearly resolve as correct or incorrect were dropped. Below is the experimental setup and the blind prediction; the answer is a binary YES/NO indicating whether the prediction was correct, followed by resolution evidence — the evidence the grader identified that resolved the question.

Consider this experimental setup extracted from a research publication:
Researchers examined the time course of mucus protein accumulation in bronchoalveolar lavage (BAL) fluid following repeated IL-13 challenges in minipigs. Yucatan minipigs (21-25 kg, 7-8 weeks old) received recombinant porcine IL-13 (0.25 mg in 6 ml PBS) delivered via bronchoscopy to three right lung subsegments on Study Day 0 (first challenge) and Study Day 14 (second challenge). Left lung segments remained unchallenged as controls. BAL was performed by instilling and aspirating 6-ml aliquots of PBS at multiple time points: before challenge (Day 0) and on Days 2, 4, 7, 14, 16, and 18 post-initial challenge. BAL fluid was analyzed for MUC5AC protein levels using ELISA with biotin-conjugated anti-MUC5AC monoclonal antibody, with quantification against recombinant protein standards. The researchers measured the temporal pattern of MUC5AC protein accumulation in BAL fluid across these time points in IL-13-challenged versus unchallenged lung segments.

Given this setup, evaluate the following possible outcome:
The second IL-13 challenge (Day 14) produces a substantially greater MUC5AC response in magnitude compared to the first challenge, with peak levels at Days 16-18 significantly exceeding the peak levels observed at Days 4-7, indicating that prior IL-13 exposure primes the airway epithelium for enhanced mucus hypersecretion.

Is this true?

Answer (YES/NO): NO